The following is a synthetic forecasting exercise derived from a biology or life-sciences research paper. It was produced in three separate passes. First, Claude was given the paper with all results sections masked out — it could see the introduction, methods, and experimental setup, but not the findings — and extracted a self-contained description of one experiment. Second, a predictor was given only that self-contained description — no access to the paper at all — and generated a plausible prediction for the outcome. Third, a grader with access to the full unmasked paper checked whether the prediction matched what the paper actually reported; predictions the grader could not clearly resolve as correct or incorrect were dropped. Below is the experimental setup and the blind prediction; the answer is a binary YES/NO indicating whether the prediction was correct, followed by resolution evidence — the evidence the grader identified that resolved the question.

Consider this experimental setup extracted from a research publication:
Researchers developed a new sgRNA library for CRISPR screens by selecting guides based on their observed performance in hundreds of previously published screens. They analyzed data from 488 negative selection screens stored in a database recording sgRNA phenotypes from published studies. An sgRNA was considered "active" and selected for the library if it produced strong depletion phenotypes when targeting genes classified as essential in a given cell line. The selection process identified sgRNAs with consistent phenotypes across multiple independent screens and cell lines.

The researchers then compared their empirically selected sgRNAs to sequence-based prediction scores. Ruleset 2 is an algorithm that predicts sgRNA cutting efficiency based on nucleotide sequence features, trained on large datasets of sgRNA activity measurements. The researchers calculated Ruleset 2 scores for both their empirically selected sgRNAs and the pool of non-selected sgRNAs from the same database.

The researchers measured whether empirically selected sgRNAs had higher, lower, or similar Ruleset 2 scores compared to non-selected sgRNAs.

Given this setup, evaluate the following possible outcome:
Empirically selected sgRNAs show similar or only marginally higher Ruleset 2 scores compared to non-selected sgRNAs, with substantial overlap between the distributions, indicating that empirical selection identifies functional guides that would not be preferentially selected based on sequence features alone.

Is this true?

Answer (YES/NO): NO